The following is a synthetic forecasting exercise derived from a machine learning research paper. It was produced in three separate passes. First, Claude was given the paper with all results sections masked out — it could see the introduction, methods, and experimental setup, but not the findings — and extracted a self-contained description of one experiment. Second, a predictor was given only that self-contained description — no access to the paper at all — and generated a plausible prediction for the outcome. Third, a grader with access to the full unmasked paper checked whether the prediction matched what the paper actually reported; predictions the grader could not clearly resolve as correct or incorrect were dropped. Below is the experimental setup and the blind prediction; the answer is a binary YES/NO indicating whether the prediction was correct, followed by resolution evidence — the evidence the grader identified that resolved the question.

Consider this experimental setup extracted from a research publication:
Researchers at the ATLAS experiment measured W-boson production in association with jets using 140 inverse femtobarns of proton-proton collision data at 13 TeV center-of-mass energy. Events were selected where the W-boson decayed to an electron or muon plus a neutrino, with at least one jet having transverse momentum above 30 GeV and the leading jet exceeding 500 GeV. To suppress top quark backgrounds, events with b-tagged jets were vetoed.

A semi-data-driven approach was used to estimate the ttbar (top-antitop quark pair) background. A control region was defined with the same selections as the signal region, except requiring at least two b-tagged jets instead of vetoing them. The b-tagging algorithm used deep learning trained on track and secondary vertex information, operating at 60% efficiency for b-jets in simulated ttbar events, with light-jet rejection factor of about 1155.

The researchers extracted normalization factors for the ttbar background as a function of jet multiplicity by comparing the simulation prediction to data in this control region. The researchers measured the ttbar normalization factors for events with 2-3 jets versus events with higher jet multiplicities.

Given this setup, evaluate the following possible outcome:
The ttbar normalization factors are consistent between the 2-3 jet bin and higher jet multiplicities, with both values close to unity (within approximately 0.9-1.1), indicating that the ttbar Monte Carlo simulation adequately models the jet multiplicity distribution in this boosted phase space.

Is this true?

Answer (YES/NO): NO